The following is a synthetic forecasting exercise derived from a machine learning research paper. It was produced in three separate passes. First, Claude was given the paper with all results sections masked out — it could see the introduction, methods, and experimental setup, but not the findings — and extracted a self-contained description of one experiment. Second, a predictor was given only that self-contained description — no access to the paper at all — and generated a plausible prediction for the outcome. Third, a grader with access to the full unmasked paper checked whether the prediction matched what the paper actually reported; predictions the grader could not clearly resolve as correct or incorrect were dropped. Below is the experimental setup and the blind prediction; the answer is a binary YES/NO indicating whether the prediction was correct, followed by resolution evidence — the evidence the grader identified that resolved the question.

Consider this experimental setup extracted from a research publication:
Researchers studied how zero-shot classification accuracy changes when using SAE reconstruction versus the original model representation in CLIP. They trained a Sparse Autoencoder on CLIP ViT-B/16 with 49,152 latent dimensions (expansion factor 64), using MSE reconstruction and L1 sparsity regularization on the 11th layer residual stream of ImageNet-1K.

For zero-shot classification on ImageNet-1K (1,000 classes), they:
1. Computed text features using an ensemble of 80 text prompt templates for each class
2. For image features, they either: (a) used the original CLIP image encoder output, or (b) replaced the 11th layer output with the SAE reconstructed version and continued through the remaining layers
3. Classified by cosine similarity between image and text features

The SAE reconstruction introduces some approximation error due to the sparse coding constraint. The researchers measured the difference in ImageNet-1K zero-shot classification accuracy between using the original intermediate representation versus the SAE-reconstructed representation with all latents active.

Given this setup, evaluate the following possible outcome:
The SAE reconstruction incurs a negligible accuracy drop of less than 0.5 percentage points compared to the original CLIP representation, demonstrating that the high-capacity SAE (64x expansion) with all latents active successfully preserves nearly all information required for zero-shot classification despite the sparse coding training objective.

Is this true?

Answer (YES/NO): NO